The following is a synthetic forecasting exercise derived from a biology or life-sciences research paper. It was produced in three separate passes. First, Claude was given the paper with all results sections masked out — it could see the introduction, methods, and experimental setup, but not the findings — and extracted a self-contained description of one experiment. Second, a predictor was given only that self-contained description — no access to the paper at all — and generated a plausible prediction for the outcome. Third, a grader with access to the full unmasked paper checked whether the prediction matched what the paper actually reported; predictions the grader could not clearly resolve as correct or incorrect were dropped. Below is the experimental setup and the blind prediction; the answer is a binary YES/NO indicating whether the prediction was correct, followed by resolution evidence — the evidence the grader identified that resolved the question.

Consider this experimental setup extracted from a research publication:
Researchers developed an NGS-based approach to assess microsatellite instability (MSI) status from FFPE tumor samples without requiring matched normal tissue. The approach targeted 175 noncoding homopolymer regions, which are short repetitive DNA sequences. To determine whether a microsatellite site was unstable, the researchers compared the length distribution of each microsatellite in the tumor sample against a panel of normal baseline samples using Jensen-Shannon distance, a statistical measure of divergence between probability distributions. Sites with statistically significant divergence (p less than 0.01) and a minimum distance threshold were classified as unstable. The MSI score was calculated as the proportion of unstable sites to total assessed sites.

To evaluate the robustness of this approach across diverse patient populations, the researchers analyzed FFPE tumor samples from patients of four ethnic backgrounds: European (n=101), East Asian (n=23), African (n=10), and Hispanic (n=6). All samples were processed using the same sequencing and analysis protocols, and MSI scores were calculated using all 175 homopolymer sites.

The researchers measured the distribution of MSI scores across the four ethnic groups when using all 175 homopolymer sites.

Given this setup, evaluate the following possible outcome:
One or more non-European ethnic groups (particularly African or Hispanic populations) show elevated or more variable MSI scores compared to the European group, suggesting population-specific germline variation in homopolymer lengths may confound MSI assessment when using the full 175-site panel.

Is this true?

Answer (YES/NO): YES